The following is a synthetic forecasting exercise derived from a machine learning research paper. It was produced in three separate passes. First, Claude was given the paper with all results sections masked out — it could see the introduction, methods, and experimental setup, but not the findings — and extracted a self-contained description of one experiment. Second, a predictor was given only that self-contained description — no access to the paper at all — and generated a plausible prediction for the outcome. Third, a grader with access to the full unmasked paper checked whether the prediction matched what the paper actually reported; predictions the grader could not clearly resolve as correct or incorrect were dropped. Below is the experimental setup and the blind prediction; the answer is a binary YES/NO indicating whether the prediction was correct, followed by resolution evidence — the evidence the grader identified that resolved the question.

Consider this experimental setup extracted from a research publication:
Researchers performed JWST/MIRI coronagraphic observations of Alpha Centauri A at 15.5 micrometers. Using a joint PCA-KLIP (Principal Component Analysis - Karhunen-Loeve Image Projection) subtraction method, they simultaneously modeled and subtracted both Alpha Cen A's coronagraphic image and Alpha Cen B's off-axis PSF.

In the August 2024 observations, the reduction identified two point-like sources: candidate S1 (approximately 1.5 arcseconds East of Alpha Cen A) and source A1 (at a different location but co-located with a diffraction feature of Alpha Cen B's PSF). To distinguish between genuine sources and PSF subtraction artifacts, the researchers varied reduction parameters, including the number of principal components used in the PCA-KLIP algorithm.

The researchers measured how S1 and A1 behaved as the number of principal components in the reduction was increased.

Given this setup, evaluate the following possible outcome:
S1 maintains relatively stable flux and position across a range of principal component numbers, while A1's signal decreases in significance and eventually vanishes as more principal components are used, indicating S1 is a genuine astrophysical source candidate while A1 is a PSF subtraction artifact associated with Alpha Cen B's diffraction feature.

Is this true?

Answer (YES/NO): YES